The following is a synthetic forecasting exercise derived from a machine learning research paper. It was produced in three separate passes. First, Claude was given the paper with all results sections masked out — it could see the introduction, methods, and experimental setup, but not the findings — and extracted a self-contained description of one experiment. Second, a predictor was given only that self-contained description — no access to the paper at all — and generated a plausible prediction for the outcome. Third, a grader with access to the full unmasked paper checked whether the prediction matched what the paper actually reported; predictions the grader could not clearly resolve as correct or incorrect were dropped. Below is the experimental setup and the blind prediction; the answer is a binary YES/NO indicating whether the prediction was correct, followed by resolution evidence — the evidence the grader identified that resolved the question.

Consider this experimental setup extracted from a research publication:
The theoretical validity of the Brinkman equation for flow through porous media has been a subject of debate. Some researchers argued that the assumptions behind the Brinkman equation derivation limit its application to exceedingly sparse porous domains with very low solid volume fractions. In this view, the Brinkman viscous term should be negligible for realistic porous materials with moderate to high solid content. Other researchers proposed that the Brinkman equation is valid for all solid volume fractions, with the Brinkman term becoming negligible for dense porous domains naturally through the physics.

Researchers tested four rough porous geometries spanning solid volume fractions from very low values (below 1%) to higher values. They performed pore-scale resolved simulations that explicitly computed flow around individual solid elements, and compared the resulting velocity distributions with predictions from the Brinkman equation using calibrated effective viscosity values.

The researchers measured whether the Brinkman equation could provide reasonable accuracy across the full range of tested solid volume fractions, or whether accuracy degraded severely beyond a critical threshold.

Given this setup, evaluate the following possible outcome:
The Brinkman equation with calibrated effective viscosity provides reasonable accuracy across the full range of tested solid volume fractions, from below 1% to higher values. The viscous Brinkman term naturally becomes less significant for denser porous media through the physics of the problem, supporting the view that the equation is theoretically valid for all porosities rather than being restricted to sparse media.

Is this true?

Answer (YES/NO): NO